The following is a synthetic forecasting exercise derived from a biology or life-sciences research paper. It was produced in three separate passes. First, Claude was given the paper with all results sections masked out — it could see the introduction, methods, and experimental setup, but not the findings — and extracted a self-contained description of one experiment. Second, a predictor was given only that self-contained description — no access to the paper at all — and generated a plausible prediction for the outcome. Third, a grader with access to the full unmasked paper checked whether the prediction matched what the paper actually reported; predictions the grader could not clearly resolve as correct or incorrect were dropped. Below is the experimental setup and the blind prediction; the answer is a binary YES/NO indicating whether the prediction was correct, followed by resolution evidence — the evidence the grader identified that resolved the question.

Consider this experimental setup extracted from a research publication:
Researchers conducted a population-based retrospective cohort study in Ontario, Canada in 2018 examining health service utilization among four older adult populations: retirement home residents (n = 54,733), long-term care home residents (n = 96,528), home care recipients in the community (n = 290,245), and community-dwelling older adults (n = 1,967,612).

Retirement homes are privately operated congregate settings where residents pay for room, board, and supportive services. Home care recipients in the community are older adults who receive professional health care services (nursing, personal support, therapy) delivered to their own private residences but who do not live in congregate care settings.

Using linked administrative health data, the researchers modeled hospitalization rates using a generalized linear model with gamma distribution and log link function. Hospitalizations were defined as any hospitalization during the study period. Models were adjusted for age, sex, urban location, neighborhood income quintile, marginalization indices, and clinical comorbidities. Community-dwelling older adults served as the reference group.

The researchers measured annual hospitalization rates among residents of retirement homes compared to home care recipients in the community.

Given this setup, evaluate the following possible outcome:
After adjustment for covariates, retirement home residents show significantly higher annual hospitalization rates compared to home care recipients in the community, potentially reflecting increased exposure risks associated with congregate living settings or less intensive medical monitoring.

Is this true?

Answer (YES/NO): YES